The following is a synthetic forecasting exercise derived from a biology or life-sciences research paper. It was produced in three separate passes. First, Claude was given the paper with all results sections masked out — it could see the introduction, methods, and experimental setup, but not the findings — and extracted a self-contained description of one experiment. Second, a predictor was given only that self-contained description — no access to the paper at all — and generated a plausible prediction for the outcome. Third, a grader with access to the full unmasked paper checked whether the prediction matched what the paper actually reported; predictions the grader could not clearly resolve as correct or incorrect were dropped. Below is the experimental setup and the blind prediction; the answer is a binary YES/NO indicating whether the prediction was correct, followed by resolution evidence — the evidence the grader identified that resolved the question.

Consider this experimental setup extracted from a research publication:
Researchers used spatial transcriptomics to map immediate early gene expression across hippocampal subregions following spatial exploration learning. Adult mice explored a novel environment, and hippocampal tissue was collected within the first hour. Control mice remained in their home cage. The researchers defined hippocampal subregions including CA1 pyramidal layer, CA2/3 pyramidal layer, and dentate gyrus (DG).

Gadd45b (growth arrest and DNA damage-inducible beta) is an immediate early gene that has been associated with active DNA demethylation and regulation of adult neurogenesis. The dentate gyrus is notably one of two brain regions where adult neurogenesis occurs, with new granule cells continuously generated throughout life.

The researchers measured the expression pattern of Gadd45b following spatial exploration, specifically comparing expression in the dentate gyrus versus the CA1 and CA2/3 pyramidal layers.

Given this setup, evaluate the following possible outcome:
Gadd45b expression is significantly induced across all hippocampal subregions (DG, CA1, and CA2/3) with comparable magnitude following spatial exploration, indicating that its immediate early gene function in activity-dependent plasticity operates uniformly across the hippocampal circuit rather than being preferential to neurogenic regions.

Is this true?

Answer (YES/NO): NO